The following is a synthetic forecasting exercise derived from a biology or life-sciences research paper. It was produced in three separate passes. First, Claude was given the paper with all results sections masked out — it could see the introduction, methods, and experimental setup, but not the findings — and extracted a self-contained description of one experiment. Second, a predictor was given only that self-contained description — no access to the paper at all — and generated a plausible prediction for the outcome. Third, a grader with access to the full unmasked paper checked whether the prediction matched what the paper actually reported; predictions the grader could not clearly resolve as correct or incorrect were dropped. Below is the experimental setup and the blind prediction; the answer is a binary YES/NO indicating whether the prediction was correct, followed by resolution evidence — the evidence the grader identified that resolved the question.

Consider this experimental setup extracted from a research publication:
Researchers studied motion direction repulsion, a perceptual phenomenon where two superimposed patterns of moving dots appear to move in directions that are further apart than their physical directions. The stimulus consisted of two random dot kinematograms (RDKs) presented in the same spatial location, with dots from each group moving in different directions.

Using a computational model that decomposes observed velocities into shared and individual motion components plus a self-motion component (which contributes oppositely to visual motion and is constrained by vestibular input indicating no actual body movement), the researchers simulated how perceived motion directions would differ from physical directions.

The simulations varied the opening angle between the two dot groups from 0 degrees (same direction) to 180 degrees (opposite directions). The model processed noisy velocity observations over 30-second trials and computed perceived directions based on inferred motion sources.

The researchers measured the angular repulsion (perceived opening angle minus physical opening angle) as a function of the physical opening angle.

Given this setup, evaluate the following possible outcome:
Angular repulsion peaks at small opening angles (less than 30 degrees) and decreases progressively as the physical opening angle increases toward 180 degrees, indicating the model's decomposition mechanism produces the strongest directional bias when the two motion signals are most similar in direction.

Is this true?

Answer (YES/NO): NO